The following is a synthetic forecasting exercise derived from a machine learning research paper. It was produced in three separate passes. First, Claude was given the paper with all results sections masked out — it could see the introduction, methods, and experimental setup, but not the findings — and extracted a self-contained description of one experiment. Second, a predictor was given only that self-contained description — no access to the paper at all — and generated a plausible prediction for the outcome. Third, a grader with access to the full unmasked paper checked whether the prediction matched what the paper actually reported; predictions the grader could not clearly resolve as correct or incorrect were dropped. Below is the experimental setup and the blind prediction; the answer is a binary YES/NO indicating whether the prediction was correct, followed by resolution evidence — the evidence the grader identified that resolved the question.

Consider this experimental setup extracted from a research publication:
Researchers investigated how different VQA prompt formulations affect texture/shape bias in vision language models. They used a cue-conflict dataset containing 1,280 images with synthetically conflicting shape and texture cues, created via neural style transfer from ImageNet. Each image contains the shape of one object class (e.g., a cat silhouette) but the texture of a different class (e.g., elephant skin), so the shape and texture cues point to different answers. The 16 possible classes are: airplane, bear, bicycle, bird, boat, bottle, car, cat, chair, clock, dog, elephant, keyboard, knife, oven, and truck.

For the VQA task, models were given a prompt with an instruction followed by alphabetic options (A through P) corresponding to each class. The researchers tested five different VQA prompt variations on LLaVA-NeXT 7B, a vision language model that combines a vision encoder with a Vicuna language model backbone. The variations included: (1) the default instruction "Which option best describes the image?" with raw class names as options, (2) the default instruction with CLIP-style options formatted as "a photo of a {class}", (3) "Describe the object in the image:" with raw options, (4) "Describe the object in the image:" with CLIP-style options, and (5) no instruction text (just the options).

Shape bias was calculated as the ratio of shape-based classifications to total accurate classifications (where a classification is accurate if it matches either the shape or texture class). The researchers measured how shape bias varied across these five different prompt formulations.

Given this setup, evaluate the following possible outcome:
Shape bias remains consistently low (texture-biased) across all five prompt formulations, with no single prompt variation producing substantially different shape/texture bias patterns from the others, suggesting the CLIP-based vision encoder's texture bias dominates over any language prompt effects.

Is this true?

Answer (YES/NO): NO